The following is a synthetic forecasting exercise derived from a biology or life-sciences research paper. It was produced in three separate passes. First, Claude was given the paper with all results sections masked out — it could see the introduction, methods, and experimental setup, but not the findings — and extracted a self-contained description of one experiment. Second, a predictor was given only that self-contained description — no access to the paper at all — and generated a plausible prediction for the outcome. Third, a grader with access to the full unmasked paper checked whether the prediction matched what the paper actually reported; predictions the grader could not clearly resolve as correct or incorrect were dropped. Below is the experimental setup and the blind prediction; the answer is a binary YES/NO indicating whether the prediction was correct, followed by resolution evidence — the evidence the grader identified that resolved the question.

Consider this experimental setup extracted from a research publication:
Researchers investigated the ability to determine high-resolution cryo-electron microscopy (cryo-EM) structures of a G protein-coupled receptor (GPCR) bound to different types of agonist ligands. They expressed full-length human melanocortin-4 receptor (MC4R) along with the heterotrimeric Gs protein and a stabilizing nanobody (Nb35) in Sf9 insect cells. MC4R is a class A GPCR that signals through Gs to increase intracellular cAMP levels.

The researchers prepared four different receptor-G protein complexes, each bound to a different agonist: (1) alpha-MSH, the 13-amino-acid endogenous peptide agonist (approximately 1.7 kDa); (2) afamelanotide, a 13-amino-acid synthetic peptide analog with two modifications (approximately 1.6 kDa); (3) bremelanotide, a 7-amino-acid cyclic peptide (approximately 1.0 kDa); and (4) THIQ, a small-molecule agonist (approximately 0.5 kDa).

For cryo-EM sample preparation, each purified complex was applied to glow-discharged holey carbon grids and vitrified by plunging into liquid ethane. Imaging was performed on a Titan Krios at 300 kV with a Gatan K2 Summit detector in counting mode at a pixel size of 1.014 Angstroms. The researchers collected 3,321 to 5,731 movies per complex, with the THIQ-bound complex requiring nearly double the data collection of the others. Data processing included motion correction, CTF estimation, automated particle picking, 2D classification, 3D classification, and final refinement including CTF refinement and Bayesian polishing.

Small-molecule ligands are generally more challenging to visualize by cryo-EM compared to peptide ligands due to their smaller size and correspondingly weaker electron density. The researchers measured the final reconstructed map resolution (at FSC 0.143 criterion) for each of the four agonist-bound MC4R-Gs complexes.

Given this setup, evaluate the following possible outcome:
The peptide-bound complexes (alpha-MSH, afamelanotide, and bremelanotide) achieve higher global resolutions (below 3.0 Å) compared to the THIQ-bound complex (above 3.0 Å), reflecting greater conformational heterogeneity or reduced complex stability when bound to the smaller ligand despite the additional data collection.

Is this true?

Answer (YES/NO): NO